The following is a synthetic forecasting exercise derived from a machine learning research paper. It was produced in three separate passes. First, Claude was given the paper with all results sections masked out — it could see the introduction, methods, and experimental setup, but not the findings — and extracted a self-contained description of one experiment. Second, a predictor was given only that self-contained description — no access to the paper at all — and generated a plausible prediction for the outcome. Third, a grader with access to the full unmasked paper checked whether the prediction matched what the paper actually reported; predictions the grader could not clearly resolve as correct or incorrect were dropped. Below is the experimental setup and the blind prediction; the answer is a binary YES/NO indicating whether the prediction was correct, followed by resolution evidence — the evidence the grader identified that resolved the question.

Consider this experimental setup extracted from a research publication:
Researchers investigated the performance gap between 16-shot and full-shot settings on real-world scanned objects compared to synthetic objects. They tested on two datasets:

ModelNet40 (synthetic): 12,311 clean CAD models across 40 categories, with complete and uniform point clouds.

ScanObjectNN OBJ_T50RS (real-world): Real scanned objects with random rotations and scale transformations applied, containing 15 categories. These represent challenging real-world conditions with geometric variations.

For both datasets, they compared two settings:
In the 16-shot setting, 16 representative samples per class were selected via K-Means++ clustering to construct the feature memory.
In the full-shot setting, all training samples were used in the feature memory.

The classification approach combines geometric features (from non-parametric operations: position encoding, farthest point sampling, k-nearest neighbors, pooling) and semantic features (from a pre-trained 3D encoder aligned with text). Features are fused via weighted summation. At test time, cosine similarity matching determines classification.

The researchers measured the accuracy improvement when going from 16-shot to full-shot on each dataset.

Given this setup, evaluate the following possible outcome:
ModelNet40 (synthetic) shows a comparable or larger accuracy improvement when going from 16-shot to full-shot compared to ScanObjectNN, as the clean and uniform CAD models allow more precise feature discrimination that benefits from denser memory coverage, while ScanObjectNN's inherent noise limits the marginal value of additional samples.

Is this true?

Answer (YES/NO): NO